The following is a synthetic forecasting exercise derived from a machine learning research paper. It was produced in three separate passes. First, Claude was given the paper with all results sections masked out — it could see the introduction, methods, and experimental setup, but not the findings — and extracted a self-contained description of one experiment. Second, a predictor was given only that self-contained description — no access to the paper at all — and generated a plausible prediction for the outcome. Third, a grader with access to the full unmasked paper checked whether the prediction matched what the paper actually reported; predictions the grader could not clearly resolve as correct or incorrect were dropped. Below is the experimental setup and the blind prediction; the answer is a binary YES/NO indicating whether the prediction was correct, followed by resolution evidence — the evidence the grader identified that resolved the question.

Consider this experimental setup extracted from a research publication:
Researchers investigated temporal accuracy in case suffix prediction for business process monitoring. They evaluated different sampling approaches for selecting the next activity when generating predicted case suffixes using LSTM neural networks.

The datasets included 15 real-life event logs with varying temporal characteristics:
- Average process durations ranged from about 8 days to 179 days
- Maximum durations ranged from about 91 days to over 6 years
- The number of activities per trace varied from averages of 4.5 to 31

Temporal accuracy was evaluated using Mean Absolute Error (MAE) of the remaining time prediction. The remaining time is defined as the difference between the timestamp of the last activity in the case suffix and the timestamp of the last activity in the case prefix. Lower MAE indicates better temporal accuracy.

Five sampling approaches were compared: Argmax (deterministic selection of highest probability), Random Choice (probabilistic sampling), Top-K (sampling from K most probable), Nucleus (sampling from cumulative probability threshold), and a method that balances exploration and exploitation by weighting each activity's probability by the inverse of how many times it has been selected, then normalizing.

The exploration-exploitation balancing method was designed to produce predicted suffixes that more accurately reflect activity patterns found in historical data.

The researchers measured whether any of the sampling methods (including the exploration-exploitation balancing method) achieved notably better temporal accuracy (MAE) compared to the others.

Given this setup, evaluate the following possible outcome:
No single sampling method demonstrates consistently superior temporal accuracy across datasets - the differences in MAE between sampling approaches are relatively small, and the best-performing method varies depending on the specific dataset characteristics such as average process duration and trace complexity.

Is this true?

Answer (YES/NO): YES